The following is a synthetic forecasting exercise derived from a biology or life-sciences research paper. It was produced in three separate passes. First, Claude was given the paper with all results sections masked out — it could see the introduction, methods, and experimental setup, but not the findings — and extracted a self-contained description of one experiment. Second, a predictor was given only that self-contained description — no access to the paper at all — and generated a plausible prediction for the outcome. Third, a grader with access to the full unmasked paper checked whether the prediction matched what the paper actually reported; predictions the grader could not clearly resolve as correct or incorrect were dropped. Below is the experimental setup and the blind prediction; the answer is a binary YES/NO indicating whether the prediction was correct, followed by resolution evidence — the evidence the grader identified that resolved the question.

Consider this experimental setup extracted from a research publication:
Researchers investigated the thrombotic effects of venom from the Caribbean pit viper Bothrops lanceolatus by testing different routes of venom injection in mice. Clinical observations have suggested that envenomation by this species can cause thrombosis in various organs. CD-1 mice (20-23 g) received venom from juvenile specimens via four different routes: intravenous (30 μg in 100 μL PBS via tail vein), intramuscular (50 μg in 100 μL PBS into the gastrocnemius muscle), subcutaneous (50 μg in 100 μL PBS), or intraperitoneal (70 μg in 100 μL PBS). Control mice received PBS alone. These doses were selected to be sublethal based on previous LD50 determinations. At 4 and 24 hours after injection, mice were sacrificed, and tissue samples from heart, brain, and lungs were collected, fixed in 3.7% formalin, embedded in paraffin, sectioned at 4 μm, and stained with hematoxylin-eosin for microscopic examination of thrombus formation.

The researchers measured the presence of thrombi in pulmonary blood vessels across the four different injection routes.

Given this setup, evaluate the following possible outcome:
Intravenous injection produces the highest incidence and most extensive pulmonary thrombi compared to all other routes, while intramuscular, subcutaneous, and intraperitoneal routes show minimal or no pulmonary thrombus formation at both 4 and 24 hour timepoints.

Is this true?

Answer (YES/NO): NO